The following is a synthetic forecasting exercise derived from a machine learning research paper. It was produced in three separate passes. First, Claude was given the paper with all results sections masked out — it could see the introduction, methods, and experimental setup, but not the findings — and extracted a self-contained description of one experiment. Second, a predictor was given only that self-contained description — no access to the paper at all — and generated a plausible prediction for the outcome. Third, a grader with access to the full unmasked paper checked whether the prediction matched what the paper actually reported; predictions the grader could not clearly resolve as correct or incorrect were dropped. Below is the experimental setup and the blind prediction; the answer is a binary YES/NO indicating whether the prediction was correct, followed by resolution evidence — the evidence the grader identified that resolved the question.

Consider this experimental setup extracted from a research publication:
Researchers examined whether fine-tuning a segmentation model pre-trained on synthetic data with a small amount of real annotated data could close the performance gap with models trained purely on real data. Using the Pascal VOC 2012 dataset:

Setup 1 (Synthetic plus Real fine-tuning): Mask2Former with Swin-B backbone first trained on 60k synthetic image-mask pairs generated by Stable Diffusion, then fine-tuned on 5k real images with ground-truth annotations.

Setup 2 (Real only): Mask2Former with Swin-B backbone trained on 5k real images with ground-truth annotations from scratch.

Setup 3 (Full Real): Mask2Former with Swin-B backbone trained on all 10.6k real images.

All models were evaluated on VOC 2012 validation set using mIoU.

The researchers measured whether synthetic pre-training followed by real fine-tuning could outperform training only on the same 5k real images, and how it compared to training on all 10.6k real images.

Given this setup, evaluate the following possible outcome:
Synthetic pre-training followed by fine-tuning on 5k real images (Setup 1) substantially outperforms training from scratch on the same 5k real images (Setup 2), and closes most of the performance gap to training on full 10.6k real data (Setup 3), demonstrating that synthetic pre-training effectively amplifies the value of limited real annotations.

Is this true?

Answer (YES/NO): YES